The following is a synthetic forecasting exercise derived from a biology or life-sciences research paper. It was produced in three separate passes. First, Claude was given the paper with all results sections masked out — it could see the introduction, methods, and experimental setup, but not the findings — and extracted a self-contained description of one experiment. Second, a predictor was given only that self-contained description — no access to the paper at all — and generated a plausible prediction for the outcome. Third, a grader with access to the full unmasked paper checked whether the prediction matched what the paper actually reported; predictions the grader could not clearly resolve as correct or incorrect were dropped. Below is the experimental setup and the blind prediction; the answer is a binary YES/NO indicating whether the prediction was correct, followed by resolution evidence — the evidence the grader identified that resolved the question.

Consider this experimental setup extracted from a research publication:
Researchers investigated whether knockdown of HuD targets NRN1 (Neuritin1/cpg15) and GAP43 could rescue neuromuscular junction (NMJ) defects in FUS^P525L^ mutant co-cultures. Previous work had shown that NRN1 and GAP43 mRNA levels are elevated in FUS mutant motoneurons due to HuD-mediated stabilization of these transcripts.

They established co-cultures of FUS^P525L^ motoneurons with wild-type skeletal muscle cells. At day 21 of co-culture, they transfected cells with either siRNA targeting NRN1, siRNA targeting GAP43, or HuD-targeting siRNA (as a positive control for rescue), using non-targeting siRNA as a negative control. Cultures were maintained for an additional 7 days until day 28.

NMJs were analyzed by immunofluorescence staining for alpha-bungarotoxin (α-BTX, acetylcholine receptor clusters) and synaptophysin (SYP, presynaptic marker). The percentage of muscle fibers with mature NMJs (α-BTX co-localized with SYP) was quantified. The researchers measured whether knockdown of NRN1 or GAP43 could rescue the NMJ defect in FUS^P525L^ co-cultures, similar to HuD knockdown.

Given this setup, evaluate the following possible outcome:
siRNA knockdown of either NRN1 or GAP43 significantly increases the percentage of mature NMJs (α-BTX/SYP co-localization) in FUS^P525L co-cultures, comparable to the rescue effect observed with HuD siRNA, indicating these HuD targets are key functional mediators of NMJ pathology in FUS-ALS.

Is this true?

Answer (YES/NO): NO